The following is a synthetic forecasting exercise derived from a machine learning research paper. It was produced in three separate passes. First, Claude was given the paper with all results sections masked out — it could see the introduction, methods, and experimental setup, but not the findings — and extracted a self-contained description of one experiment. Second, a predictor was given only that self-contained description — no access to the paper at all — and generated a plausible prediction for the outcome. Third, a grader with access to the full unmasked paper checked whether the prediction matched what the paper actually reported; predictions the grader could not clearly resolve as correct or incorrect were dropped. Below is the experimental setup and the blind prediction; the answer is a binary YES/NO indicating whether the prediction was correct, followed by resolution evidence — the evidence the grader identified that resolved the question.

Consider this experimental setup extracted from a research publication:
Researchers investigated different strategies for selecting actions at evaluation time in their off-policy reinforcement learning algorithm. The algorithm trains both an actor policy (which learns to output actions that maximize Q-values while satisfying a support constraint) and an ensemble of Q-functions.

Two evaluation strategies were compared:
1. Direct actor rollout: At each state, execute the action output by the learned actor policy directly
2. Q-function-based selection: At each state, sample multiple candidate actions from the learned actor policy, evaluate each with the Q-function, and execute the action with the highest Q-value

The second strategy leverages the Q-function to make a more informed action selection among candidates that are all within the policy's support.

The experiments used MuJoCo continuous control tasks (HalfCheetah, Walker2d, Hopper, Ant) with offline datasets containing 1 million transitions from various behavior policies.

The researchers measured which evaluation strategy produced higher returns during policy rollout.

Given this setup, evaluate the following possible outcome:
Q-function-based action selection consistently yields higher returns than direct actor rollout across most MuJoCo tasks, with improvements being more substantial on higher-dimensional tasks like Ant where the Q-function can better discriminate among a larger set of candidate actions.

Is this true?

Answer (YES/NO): NO